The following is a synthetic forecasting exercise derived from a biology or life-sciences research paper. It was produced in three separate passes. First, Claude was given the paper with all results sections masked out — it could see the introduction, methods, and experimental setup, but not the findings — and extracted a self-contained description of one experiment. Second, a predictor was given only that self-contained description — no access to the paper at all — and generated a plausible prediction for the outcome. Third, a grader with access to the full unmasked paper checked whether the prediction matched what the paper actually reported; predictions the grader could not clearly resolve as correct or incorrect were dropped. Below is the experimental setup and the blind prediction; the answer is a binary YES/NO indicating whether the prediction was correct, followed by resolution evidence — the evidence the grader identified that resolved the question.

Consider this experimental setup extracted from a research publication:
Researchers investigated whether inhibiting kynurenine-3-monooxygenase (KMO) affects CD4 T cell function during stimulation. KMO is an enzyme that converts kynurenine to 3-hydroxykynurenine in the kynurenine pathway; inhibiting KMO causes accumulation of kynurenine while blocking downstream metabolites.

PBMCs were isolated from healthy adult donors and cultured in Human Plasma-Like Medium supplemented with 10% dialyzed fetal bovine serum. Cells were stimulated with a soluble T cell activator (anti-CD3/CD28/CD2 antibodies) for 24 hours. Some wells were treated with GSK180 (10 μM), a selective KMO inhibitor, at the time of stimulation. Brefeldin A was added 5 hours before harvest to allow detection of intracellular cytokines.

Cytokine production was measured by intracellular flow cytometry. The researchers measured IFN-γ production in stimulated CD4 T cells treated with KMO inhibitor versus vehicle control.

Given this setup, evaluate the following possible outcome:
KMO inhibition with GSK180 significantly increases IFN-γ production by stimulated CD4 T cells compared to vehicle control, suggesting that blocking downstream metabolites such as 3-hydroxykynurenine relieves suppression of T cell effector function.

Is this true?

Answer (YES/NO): NO